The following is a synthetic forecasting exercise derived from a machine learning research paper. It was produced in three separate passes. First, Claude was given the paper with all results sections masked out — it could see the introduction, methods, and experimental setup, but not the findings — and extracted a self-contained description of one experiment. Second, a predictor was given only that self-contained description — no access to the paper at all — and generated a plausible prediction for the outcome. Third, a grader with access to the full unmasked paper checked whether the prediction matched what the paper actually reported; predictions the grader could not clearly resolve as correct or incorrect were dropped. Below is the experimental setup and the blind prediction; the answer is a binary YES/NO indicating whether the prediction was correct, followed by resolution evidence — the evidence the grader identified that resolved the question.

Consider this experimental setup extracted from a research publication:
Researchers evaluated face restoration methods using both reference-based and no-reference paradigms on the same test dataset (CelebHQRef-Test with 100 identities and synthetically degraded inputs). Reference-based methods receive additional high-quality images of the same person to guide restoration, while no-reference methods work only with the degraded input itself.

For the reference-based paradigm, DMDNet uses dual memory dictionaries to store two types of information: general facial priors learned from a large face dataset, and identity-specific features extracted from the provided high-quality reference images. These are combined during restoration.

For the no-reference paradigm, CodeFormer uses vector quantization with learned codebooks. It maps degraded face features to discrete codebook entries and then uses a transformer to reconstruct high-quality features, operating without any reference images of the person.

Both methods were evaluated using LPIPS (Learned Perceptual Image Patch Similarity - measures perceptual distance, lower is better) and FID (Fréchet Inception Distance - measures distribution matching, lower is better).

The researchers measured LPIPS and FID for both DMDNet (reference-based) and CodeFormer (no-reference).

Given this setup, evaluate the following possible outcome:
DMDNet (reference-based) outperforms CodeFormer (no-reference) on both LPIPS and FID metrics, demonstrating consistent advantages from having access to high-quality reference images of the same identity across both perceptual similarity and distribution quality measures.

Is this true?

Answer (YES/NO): NO